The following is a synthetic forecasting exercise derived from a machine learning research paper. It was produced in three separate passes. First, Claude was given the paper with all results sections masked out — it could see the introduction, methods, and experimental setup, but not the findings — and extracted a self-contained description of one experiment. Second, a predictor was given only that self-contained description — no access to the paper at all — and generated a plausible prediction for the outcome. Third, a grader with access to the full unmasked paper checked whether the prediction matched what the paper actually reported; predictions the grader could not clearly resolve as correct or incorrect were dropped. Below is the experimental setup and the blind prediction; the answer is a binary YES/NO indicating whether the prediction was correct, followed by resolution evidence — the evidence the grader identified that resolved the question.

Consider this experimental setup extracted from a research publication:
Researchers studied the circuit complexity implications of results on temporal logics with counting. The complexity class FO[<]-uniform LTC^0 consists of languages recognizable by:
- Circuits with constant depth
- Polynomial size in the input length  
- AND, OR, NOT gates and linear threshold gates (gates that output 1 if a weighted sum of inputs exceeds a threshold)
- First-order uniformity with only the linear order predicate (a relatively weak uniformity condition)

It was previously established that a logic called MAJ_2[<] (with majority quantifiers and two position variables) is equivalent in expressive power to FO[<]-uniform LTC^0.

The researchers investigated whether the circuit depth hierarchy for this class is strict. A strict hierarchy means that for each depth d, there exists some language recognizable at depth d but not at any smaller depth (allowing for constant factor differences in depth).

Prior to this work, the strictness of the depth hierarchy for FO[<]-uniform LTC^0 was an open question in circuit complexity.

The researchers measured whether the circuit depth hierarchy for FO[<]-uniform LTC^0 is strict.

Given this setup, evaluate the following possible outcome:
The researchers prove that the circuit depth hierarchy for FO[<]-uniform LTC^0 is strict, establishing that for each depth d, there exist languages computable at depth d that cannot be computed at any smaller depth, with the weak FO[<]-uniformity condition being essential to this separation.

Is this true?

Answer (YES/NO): NO